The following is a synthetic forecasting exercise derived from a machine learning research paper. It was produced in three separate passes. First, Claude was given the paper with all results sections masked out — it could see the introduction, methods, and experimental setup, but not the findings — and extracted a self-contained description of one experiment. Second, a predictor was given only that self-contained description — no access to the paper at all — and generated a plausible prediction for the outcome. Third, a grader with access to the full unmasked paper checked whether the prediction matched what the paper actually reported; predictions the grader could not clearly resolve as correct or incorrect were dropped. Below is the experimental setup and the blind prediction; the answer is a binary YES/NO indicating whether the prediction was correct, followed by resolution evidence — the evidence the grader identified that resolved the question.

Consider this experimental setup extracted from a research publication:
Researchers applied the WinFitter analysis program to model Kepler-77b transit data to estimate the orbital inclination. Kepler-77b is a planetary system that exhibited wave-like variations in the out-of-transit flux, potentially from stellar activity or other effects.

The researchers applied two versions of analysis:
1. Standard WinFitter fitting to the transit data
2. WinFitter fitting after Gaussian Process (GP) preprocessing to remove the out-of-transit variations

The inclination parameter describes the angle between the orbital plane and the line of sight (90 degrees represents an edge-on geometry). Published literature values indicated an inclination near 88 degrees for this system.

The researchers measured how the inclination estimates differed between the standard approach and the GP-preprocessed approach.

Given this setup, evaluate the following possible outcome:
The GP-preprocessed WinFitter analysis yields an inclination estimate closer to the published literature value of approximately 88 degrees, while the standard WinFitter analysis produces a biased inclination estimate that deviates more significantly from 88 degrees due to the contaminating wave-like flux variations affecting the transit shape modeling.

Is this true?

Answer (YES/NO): NO